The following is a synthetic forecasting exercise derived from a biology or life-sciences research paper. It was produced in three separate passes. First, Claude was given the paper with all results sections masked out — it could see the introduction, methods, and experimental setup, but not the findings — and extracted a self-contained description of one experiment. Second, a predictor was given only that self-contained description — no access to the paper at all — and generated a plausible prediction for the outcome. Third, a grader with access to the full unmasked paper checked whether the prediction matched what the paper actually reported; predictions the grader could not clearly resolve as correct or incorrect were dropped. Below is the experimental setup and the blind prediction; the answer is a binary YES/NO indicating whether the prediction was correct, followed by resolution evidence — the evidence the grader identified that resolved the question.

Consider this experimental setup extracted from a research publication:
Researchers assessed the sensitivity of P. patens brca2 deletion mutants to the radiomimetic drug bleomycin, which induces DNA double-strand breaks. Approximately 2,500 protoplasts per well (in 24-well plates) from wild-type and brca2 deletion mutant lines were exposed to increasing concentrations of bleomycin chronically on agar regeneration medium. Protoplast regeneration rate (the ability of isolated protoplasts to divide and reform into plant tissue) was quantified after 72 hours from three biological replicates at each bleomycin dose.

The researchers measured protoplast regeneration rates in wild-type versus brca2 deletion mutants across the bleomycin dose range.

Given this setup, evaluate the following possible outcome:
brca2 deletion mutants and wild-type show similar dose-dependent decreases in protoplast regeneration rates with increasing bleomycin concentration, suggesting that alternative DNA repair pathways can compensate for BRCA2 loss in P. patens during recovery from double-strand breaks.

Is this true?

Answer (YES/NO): NO